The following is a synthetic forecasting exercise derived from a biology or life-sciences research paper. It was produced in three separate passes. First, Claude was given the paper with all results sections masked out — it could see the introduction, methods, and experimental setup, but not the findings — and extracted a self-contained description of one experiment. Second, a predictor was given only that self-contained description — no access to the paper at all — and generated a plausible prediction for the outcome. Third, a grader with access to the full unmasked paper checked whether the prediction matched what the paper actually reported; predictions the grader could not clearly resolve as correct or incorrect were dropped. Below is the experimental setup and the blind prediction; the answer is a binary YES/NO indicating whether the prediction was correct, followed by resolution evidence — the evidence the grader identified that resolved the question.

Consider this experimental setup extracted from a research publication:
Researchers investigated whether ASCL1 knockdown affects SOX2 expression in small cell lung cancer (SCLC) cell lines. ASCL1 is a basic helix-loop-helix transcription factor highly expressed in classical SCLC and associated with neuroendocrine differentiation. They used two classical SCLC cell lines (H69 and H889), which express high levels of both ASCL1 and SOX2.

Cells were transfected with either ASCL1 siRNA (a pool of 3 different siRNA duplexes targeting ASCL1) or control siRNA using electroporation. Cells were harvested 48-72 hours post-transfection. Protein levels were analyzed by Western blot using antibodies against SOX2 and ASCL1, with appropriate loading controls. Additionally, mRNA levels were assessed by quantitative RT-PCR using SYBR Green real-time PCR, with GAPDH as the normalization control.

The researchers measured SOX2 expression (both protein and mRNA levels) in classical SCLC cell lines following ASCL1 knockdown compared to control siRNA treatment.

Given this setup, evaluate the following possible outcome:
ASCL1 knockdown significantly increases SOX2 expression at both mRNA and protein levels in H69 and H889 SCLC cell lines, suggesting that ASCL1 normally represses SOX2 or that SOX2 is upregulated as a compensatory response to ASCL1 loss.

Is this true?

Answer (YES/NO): NO